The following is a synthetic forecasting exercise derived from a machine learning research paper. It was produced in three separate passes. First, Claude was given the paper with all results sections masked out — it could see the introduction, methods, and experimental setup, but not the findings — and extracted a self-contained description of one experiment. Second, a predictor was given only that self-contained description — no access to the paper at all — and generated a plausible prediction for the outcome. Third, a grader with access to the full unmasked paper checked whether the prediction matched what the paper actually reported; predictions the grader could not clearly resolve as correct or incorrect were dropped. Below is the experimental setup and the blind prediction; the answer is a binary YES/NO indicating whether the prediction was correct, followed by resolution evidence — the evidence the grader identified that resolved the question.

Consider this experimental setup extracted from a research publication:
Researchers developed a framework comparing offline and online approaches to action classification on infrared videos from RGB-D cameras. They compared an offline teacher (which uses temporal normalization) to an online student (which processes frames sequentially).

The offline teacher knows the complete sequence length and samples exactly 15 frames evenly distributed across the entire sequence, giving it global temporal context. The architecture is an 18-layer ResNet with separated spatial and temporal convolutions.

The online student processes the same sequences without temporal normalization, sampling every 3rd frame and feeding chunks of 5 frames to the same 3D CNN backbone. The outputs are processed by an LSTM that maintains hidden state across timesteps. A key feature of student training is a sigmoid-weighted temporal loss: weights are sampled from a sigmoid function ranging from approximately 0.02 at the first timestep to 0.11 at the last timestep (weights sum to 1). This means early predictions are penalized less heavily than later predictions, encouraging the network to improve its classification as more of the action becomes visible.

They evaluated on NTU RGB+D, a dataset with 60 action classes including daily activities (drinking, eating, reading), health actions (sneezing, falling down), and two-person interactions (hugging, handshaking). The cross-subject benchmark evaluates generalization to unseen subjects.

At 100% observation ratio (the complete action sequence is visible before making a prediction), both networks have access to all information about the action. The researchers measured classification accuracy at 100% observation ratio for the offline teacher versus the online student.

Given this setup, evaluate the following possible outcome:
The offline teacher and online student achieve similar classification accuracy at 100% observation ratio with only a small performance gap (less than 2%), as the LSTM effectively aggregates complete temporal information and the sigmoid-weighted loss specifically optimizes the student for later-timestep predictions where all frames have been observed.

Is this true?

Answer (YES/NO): YES